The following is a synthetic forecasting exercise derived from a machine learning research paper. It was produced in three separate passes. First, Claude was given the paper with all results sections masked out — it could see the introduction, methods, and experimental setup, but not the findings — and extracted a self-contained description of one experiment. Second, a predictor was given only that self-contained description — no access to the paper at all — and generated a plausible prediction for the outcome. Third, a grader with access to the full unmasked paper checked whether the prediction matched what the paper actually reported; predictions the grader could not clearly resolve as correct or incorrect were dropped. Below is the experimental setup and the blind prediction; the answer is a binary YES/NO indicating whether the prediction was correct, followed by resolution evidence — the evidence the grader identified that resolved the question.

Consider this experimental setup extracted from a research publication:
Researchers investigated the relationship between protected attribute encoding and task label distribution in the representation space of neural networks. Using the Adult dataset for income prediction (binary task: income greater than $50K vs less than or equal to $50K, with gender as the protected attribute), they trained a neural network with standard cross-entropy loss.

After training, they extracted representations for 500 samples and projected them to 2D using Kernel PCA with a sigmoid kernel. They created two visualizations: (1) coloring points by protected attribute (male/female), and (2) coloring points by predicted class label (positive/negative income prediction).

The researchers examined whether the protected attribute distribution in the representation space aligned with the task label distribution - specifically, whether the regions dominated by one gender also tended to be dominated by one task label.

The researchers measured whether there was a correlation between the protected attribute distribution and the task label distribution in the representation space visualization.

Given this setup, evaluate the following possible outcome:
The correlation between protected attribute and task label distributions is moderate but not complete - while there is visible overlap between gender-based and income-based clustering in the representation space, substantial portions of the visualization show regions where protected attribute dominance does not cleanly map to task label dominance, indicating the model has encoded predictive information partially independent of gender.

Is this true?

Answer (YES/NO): NO